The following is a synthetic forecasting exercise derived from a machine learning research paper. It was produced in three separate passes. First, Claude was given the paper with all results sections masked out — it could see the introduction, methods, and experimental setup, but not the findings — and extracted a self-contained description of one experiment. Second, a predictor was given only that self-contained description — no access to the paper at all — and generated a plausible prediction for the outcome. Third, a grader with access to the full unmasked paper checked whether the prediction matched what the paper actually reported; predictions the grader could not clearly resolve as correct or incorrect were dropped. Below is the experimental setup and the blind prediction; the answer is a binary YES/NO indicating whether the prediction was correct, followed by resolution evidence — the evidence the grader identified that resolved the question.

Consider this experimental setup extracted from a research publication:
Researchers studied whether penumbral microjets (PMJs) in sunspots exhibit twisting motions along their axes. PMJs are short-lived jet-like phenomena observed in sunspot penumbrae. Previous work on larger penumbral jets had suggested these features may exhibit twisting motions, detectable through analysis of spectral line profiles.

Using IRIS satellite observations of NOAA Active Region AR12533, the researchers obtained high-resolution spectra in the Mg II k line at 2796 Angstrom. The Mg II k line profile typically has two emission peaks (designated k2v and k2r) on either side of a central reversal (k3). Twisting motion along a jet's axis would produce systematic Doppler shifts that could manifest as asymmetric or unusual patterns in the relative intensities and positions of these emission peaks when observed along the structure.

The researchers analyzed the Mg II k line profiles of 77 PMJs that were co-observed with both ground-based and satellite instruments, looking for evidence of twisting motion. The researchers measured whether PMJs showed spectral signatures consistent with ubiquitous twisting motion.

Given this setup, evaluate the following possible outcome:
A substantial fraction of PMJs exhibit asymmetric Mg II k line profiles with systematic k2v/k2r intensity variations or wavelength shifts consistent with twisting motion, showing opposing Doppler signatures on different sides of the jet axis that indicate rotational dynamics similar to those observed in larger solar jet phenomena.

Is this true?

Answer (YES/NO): NO